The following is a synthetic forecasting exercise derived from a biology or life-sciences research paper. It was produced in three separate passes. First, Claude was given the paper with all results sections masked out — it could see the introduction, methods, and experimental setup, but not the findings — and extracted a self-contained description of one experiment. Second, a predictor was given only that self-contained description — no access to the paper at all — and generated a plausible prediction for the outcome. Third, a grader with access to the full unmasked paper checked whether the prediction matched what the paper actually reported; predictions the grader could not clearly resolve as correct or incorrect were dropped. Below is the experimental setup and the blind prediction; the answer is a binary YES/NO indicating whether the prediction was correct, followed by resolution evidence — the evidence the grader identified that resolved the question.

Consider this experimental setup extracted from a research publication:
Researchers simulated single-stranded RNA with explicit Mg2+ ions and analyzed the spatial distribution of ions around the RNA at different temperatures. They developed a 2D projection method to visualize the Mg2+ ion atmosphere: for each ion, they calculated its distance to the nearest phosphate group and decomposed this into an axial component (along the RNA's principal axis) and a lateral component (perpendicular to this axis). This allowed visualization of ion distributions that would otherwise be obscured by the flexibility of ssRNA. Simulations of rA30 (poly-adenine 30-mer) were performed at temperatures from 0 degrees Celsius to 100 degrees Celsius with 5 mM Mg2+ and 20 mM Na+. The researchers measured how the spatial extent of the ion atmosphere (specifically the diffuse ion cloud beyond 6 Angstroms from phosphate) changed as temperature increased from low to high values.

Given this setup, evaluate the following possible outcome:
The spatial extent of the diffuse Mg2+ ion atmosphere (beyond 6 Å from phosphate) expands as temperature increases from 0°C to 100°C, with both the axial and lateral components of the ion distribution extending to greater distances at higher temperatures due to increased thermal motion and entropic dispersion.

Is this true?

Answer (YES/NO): NO